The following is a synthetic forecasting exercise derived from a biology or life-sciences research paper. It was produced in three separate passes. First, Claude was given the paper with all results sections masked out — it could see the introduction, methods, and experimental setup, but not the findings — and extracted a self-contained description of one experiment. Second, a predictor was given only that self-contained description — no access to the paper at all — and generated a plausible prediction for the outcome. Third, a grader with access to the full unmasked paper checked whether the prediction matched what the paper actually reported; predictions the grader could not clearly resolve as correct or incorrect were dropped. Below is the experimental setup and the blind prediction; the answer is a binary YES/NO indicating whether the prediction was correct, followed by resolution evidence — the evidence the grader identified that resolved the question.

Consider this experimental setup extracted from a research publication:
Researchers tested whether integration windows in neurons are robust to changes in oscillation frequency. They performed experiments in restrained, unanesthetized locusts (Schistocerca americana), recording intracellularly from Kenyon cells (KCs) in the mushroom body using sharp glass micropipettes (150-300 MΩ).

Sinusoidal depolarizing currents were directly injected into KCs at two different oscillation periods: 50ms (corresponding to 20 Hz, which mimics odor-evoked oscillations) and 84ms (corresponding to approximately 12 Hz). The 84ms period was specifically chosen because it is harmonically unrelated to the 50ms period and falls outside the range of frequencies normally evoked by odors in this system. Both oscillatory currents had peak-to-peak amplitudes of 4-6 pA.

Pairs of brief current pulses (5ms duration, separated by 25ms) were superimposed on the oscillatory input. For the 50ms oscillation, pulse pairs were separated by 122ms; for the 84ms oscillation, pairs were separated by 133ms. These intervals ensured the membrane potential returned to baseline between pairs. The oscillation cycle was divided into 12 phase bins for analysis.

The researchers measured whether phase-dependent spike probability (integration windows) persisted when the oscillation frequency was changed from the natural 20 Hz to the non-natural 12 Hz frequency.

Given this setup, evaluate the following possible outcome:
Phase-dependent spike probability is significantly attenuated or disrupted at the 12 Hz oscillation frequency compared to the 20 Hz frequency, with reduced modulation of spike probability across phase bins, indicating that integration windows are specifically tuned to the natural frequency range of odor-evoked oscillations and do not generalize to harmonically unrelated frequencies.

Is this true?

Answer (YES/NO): NO